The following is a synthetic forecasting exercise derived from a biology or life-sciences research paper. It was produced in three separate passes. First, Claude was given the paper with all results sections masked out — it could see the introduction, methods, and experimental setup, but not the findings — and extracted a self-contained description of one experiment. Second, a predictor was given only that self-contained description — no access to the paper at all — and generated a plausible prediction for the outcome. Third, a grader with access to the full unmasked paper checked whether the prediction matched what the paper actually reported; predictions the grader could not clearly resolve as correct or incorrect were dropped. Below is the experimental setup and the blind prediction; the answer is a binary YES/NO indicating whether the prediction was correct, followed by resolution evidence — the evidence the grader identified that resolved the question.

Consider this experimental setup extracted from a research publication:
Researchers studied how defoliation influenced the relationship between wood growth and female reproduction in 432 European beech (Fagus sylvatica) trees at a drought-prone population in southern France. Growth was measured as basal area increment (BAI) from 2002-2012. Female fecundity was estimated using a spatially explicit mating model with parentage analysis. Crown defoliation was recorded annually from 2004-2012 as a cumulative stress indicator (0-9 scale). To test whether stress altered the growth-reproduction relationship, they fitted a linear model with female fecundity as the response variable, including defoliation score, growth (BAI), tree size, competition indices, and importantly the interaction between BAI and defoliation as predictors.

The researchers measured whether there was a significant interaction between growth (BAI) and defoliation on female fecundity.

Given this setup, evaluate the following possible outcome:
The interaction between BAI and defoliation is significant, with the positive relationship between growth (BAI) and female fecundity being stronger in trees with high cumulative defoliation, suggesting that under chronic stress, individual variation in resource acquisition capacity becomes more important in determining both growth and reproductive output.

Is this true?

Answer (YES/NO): NO